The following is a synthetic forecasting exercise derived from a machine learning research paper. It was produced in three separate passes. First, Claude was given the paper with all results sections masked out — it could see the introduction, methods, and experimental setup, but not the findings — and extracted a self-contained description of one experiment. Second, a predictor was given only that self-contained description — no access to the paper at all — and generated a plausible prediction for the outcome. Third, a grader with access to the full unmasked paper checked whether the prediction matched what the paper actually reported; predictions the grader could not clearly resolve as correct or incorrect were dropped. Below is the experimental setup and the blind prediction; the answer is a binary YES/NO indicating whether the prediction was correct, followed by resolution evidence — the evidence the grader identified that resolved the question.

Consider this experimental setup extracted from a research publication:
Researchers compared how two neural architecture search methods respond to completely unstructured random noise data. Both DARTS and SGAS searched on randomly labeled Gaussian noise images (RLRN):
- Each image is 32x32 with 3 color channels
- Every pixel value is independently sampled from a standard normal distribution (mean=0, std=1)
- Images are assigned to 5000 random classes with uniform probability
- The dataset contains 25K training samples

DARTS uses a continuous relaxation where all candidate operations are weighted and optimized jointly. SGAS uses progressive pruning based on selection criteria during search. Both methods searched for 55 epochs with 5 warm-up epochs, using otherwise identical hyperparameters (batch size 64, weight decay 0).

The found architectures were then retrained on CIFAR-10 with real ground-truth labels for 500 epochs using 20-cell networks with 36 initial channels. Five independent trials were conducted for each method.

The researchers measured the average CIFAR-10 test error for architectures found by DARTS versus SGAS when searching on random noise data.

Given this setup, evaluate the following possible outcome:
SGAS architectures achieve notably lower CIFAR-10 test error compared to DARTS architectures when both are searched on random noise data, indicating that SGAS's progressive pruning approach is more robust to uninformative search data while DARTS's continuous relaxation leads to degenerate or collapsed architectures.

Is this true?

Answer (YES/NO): NO